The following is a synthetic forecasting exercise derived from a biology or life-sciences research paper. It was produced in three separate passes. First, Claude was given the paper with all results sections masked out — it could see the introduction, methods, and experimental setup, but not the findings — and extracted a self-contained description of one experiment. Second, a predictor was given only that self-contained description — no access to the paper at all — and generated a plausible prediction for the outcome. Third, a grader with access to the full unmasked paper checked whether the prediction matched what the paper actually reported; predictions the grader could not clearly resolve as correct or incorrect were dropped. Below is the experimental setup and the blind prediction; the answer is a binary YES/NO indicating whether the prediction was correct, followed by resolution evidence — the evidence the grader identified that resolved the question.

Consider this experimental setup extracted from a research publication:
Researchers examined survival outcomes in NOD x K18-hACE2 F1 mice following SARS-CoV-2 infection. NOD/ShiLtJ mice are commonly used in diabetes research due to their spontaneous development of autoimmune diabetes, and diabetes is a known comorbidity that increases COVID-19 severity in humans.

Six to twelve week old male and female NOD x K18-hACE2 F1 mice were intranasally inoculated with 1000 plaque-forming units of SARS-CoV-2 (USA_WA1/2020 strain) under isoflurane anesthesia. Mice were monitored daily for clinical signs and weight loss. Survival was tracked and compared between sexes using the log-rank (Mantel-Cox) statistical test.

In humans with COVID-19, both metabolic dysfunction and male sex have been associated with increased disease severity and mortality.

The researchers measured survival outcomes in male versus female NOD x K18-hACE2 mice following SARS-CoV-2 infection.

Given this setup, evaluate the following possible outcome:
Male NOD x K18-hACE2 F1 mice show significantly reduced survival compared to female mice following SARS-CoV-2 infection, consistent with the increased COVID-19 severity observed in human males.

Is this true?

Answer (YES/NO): YES